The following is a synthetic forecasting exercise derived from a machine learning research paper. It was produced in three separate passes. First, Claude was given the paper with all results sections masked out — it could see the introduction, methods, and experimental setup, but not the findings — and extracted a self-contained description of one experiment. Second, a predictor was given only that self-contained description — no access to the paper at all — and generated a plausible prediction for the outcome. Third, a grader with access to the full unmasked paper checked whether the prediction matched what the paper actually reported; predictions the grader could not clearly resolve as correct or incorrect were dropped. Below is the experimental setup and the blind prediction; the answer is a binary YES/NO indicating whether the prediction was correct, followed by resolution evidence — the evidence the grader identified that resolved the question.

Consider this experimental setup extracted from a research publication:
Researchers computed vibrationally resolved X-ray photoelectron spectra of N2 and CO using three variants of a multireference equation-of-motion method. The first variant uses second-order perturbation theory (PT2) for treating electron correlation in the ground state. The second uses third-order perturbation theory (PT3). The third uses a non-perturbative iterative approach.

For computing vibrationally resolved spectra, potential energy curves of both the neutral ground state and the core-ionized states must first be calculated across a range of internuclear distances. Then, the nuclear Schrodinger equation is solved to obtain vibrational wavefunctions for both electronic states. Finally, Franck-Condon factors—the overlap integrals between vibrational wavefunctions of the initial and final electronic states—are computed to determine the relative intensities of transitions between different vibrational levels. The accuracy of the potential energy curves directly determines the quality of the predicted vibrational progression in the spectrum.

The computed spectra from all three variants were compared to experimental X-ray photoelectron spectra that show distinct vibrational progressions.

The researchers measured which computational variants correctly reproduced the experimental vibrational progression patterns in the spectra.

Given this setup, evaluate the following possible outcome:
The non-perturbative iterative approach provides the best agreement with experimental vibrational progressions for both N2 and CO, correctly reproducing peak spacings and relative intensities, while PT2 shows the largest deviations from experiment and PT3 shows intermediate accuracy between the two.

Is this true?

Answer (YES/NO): NO